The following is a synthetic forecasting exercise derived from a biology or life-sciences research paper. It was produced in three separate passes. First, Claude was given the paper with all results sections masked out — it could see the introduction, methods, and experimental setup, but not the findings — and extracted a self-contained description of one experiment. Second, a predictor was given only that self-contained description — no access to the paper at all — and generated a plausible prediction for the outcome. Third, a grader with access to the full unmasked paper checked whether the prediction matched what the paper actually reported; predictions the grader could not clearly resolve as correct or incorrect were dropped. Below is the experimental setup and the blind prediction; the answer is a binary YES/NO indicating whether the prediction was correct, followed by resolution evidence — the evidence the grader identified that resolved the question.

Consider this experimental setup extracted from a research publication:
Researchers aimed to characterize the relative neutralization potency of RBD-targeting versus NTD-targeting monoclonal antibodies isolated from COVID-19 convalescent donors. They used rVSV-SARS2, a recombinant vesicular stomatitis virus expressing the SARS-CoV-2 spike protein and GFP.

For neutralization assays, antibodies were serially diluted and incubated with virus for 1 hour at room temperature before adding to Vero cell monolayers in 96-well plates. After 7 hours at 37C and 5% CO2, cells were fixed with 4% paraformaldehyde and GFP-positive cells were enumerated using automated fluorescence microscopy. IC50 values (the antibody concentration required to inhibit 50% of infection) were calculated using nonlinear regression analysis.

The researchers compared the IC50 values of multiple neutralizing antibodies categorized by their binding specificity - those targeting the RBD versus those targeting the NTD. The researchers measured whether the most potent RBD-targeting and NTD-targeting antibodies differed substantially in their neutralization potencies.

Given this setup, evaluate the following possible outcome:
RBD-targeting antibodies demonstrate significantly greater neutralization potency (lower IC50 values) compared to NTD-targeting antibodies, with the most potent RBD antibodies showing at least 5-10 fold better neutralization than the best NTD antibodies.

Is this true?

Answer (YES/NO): YES